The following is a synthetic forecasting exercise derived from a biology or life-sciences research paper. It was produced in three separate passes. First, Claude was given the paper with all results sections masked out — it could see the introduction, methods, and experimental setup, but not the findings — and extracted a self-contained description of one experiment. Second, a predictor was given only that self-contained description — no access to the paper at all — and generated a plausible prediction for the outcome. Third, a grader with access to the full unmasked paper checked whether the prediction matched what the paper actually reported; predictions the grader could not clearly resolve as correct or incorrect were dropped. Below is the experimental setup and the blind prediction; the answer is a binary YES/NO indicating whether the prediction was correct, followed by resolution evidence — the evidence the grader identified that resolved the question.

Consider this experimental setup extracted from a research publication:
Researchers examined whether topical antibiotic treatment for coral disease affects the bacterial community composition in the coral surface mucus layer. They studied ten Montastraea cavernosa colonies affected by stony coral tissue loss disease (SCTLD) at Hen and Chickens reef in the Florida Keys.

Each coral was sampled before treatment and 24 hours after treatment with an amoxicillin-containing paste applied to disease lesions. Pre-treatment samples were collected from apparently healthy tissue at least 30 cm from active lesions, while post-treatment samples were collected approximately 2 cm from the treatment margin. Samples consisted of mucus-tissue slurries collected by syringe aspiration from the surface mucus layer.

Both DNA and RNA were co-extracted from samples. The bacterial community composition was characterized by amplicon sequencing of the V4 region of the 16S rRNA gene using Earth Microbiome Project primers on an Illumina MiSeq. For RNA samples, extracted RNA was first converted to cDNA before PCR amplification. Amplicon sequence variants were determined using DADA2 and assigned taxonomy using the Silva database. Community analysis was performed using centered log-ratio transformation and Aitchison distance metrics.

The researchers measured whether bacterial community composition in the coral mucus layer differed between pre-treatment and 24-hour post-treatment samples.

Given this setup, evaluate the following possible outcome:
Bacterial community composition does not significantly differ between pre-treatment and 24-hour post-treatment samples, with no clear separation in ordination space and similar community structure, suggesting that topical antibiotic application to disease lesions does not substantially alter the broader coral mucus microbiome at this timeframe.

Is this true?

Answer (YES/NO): NO